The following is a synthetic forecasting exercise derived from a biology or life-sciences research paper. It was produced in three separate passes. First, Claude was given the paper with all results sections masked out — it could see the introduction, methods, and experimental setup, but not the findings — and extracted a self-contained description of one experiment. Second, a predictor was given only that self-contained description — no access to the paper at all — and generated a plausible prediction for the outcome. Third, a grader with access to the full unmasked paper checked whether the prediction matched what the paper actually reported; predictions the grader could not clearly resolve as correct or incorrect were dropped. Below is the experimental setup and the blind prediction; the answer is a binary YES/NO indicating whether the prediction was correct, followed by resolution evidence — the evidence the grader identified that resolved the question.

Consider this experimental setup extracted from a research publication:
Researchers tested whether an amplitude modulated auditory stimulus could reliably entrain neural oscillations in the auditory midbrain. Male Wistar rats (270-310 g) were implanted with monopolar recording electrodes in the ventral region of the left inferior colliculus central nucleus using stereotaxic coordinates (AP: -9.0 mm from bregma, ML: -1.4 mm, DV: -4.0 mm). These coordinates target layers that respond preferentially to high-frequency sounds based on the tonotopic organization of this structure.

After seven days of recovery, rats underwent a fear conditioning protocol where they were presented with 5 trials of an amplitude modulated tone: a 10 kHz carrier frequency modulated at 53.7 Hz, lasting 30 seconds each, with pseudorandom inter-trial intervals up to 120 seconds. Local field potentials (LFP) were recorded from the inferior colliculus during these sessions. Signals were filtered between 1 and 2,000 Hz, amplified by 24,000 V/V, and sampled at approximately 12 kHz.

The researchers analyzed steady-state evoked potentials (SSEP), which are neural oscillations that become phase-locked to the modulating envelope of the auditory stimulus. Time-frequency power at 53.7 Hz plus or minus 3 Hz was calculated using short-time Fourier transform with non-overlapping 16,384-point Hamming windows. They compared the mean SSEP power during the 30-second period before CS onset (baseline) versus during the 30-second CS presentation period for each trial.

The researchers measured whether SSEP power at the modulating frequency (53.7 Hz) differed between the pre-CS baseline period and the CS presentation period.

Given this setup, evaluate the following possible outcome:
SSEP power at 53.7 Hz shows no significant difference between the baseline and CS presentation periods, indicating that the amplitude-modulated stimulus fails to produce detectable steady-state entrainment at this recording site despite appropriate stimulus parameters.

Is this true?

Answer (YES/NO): NO